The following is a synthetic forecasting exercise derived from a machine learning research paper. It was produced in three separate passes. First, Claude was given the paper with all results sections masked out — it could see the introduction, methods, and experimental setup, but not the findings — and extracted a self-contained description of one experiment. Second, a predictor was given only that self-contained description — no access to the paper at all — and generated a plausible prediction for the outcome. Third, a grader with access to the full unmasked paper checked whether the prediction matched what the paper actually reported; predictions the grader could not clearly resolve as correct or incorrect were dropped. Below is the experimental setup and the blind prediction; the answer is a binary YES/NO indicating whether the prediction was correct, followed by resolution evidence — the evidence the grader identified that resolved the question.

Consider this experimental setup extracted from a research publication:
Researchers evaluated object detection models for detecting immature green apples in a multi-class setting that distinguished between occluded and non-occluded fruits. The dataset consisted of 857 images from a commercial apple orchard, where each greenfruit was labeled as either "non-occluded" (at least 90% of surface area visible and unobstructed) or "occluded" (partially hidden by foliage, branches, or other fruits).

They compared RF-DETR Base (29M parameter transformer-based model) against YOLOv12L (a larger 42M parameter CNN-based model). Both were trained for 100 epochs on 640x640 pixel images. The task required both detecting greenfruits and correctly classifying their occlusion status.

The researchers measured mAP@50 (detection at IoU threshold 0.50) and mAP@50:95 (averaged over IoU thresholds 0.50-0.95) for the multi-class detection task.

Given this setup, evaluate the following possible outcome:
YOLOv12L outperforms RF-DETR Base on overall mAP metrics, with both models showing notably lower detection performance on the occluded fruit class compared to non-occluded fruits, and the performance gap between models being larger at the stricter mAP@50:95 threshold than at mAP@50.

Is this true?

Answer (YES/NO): NO